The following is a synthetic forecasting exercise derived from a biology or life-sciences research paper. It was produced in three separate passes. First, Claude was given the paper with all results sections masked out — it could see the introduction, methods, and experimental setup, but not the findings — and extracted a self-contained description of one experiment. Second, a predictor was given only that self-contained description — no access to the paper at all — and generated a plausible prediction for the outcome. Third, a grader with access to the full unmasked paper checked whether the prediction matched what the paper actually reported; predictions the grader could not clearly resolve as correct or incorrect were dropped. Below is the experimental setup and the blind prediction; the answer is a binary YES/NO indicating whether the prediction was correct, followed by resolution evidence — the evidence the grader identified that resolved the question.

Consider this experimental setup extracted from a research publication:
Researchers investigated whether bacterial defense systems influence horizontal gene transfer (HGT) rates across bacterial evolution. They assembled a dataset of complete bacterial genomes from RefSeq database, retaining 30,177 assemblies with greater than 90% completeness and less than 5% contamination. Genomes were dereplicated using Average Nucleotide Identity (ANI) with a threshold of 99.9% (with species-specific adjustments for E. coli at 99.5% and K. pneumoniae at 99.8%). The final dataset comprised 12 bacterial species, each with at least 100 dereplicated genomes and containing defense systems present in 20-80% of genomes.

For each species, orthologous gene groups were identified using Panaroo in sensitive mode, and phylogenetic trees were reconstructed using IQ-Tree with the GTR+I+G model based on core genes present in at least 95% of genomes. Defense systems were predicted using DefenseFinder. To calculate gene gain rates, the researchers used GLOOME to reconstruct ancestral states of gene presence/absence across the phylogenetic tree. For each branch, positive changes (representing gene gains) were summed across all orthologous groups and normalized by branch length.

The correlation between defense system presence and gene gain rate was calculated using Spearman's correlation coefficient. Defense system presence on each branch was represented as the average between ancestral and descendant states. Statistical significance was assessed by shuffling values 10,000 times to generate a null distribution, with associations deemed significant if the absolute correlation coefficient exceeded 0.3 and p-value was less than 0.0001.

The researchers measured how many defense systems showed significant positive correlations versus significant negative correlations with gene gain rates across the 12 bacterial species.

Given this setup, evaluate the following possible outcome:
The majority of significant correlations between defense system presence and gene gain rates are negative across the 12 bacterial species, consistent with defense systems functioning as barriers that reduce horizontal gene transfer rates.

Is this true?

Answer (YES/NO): NO